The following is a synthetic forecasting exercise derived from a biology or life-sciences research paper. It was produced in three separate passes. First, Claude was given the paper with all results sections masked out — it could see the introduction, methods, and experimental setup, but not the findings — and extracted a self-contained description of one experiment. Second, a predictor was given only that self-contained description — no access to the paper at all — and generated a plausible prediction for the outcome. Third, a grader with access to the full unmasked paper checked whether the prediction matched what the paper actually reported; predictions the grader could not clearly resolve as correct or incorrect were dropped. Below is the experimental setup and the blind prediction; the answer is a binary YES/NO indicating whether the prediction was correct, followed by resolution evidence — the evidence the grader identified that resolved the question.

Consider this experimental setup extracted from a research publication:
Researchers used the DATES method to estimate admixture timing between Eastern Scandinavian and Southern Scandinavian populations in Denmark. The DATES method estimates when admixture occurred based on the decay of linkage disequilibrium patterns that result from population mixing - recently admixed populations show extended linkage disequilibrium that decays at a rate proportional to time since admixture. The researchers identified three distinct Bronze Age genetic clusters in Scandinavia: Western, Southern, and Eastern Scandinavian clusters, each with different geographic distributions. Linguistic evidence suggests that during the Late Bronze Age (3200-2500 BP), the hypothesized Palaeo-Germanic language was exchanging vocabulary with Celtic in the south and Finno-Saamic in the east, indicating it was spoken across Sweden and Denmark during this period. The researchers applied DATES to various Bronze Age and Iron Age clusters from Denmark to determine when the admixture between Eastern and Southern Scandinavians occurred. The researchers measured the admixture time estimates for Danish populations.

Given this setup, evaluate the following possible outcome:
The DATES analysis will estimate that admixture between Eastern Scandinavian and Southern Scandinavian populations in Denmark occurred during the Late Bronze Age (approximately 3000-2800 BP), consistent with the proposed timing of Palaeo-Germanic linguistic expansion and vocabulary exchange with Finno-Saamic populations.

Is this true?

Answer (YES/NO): NO